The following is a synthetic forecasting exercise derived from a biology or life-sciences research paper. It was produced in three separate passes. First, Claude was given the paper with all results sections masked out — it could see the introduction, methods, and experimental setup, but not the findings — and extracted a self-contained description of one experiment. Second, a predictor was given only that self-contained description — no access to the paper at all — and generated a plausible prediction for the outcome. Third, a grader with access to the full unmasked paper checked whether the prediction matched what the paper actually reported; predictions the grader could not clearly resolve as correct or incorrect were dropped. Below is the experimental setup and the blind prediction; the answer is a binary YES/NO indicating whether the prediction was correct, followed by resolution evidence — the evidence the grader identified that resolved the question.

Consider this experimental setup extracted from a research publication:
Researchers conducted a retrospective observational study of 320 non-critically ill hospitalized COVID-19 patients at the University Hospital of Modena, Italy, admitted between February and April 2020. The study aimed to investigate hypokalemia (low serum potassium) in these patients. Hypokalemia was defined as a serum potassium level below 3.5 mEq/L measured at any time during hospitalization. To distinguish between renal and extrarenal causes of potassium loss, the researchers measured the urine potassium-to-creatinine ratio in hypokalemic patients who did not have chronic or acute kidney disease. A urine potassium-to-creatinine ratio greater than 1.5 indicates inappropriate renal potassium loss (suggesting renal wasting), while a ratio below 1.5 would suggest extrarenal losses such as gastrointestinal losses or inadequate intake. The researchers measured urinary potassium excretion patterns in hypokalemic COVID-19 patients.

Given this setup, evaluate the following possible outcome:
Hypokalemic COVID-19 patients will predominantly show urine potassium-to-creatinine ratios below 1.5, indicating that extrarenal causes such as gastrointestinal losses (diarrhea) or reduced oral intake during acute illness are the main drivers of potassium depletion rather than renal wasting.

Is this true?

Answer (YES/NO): NO